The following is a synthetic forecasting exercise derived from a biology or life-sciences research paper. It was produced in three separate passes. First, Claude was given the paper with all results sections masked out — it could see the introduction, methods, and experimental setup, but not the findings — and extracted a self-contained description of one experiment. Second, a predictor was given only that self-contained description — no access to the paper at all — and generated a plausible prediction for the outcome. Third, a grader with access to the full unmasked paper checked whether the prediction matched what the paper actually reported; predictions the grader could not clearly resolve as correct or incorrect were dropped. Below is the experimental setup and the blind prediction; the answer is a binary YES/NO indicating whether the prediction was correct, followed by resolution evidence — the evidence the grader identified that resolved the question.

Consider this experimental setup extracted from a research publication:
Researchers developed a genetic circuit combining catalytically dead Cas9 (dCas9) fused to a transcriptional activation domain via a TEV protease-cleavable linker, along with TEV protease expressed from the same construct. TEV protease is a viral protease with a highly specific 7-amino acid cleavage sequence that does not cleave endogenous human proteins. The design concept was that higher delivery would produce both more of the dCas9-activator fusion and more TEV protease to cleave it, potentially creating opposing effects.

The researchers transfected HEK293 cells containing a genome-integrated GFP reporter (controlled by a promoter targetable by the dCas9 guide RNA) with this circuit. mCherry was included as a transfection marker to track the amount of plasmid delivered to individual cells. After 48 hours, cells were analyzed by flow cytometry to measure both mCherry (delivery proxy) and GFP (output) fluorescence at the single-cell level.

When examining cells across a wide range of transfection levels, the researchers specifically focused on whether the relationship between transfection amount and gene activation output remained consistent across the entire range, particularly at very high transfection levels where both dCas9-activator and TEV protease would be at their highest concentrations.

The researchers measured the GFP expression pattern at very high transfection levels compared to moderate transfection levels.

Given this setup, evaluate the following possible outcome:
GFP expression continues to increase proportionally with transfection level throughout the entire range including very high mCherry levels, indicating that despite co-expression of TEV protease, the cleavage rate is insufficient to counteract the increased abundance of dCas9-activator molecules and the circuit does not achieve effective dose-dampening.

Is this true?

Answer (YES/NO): NO